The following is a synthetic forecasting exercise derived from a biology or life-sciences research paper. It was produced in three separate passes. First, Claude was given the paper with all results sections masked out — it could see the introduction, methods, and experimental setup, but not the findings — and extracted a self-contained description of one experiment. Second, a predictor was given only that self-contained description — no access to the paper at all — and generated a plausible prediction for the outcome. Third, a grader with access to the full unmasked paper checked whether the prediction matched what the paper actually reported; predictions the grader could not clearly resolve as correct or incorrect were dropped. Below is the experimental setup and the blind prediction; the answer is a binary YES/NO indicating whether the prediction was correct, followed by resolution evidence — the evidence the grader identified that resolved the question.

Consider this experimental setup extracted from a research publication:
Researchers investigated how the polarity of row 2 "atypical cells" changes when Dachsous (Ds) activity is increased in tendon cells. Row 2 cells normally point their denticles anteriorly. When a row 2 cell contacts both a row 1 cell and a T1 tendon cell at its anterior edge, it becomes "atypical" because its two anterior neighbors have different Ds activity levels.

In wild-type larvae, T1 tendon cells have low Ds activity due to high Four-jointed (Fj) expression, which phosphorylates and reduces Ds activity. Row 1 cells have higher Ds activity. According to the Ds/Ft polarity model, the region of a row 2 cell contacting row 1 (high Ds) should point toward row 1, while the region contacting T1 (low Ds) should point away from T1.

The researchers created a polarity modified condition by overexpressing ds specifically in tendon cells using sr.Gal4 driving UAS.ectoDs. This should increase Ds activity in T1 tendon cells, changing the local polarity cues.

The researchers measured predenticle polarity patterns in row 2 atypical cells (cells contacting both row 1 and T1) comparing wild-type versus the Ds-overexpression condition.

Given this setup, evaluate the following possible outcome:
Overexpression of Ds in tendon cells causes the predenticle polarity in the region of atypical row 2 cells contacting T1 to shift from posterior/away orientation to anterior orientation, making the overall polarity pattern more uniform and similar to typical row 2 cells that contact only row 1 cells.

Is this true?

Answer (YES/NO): NO